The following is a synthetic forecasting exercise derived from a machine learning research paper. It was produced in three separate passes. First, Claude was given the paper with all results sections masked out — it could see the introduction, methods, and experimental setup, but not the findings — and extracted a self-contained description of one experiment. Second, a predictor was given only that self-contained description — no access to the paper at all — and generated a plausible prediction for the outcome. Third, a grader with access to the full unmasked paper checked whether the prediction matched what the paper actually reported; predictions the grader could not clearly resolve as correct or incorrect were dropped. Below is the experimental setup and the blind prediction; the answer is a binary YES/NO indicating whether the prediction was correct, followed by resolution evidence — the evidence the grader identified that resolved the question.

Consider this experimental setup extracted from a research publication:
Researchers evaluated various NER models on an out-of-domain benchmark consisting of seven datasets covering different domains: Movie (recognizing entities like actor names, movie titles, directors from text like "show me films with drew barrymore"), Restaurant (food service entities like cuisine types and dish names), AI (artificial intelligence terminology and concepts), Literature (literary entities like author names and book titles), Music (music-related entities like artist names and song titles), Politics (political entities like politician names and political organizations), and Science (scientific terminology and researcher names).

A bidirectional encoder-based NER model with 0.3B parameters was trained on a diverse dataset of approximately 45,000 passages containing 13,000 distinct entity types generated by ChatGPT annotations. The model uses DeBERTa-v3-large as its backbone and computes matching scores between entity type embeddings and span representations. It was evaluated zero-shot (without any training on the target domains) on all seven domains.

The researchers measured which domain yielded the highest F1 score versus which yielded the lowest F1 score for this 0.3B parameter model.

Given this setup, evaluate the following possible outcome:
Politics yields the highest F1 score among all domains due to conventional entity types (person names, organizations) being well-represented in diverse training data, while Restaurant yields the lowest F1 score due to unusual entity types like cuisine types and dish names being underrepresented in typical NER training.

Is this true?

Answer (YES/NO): YES